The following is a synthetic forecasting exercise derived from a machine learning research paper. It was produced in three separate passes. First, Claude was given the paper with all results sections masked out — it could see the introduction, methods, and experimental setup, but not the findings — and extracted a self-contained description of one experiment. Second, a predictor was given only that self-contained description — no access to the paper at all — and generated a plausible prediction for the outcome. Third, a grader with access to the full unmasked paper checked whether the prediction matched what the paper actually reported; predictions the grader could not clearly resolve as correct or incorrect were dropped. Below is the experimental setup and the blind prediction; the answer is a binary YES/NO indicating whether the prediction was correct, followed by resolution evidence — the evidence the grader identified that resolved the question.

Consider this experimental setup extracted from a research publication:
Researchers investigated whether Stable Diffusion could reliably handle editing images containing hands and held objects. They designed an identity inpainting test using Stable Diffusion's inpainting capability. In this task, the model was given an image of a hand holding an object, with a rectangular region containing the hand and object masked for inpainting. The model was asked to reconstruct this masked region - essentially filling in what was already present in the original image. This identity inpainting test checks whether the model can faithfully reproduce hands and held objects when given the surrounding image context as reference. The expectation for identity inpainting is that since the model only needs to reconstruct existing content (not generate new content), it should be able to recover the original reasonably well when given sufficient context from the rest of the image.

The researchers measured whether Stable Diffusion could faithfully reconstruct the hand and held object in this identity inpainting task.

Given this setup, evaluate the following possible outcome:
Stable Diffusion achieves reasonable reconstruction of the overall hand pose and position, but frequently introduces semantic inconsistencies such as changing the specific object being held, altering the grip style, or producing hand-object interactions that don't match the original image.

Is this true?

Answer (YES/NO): NO